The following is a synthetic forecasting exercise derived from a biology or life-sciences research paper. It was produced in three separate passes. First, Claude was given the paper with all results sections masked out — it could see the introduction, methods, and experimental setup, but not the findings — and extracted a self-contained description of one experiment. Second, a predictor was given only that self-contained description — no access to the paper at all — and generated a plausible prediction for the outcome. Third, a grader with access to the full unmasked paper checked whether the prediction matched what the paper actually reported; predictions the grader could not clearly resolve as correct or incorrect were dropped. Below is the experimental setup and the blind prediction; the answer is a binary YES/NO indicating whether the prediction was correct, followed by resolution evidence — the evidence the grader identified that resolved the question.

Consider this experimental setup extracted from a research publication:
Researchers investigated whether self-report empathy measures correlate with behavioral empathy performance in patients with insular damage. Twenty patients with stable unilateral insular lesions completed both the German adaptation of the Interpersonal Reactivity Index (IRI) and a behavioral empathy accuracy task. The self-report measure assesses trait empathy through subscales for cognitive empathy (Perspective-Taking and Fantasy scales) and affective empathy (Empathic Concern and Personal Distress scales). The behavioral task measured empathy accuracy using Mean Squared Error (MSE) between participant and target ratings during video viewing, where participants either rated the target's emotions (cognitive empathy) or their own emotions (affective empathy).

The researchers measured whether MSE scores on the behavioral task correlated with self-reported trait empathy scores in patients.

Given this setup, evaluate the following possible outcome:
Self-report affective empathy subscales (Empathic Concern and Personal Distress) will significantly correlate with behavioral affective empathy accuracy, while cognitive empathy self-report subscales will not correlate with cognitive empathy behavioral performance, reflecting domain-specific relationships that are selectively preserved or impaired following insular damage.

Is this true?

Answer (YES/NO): NO